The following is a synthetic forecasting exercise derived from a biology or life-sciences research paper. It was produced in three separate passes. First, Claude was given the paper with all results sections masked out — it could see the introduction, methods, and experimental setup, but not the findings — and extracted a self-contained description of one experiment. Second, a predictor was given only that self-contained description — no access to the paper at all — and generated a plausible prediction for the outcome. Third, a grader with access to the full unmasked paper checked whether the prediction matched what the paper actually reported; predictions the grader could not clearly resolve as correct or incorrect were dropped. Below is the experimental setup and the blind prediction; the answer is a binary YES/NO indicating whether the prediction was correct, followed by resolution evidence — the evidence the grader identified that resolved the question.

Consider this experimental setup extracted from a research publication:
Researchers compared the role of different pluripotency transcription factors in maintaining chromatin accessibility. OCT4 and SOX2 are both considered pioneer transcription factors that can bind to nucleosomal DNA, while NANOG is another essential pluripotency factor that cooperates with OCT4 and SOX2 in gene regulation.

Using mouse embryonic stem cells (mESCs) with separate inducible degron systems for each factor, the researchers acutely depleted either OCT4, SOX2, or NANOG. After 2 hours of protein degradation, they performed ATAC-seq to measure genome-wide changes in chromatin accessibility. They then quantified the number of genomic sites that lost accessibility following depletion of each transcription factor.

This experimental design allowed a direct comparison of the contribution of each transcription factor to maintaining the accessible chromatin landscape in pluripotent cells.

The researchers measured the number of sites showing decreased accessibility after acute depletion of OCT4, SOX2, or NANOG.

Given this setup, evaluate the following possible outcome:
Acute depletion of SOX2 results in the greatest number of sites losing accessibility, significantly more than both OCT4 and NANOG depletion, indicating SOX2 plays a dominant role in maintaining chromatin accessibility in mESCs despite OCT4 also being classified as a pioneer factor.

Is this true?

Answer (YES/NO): NO